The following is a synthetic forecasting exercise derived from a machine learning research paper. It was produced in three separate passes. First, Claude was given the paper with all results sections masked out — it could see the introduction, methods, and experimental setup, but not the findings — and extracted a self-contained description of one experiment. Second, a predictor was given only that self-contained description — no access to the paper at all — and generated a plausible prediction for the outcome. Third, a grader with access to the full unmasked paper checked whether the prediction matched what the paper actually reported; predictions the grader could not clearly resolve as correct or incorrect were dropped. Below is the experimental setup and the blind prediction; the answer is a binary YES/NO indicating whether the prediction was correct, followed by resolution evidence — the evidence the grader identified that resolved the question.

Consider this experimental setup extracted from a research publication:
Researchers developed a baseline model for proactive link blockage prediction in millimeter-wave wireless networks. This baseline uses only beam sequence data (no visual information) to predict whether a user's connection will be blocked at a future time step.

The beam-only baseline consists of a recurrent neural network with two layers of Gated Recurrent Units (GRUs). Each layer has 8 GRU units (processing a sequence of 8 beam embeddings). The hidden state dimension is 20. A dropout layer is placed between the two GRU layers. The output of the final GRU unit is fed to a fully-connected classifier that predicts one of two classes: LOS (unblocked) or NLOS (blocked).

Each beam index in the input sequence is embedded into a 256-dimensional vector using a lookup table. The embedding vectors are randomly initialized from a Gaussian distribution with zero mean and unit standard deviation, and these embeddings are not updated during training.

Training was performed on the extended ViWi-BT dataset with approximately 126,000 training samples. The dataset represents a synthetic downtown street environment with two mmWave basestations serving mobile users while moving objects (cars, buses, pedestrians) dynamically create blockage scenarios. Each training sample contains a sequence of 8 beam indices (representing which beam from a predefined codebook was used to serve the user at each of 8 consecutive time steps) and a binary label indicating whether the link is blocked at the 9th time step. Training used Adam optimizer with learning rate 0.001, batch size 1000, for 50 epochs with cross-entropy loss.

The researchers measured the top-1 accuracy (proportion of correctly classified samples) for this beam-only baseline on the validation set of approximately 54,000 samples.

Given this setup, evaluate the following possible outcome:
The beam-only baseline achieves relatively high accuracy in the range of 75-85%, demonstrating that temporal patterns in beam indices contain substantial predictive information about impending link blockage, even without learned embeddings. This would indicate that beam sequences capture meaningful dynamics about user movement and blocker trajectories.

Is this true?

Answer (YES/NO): NO